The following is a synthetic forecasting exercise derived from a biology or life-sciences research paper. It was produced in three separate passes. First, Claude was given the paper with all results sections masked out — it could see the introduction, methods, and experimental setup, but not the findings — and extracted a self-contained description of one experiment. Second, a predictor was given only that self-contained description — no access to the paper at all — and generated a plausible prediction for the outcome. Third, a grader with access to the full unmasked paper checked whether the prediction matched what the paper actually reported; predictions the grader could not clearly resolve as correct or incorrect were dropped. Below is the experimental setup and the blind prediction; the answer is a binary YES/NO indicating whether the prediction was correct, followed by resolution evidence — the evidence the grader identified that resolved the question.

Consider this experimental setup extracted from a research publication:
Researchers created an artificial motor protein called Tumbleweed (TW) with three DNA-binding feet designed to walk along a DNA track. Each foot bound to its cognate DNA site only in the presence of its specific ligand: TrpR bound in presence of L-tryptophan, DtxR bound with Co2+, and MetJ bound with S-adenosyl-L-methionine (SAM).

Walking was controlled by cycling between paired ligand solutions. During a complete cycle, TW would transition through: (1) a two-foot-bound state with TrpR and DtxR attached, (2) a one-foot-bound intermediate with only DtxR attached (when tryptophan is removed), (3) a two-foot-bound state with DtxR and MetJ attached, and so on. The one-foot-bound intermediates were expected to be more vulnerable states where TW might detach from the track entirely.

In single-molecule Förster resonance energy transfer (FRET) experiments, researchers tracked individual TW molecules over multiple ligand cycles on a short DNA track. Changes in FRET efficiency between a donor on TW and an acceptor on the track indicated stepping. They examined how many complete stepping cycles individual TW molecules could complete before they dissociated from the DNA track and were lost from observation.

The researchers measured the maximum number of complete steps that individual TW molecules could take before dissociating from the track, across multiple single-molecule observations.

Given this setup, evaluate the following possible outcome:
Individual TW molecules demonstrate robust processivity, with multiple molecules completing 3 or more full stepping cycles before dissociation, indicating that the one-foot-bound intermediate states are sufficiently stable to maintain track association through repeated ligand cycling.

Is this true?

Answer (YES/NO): YES